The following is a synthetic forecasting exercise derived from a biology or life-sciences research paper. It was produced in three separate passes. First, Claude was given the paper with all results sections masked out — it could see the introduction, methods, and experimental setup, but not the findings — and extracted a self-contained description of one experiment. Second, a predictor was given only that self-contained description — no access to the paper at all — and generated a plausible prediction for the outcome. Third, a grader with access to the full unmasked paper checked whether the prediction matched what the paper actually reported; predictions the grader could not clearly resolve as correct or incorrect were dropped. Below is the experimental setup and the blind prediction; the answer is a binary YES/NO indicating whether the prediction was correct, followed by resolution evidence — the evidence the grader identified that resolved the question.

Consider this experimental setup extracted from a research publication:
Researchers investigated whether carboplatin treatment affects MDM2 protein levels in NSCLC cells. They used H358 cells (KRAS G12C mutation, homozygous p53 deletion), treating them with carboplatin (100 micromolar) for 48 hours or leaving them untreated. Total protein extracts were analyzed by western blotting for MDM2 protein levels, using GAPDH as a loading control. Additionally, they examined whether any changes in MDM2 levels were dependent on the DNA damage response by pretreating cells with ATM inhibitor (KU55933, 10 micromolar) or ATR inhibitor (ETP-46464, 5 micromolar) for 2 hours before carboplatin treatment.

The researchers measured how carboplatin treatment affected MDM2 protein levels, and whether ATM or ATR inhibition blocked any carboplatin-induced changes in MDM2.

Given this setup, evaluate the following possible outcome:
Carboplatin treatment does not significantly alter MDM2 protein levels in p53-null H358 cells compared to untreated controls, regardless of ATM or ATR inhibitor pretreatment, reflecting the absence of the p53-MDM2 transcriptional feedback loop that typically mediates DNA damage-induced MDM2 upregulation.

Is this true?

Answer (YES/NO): NO